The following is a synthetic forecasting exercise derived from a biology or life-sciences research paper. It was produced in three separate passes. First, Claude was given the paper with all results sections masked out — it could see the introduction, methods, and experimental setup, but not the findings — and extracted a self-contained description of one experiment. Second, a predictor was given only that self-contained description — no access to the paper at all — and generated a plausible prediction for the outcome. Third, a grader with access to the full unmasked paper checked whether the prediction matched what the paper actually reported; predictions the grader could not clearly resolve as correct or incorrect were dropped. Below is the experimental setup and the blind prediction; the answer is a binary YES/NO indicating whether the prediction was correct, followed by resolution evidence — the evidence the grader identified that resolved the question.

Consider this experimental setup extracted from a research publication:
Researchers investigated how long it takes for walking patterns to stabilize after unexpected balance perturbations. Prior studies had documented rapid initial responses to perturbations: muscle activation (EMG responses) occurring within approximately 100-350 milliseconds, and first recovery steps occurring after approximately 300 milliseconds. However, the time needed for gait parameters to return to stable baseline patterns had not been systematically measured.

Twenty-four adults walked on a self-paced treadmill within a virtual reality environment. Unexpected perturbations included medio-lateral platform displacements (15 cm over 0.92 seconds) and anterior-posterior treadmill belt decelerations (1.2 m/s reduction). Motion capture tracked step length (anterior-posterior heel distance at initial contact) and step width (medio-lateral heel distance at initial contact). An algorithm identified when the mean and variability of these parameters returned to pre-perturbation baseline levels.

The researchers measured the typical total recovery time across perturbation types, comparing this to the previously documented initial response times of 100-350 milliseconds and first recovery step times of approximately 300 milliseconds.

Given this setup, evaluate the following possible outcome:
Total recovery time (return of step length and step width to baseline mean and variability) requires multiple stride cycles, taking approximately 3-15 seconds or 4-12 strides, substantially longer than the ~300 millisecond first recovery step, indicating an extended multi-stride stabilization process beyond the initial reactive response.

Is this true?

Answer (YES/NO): YES